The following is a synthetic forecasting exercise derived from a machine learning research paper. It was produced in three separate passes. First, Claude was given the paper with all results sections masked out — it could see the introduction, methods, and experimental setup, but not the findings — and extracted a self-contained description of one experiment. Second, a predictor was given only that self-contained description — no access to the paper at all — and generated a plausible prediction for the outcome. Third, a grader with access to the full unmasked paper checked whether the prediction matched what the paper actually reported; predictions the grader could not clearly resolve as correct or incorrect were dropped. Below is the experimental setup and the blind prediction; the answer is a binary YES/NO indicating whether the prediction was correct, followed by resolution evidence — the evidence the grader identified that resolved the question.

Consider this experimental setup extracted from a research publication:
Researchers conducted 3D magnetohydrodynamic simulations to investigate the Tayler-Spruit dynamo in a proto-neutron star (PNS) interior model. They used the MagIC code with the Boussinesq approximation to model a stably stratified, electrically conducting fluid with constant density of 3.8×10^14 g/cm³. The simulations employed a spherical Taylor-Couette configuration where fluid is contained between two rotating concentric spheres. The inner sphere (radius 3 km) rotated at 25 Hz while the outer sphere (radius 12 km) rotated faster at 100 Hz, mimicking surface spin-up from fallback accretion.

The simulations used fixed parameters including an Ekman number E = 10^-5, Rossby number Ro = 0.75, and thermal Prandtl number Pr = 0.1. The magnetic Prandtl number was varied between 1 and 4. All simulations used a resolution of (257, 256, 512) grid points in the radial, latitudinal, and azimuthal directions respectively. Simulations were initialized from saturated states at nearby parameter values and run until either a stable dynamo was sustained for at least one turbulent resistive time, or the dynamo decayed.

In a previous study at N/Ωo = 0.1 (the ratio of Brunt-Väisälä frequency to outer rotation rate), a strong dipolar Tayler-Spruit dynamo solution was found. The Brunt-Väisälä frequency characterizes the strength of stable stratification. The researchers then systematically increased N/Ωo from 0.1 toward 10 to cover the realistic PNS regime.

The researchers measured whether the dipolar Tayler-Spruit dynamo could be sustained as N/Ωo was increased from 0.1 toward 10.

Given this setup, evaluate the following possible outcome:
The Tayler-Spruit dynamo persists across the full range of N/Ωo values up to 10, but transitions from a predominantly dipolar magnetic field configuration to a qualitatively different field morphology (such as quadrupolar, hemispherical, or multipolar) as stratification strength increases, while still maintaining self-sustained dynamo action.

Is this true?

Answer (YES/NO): NO